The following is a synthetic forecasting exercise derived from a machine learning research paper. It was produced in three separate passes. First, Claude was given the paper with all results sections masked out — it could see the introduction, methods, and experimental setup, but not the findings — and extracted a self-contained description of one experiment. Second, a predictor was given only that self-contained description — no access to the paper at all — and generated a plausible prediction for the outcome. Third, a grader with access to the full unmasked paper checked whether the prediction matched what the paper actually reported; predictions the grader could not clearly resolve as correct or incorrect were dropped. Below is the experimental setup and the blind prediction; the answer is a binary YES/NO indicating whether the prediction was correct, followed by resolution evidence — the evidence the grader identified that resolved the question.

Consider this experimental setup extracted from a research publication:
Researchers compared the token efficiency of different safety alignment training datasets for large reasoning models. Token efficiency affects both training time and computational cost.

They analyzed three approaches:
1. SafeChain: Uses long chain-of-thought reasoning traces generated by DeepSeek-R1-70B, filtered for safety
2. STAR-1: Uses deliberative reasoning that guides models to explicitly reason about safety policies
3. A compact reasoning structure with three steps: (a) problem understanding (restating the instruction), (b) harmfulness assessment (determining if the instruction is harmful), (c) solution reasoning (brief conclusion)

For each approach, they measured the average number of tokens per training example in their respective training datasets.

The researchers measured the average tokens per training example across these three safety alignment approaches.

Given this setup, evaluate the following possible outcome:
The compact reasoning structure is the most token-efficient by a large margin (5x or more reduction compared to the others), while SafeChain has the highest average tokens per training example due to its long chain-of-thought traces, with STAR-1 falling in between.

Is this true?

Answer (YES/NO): NO